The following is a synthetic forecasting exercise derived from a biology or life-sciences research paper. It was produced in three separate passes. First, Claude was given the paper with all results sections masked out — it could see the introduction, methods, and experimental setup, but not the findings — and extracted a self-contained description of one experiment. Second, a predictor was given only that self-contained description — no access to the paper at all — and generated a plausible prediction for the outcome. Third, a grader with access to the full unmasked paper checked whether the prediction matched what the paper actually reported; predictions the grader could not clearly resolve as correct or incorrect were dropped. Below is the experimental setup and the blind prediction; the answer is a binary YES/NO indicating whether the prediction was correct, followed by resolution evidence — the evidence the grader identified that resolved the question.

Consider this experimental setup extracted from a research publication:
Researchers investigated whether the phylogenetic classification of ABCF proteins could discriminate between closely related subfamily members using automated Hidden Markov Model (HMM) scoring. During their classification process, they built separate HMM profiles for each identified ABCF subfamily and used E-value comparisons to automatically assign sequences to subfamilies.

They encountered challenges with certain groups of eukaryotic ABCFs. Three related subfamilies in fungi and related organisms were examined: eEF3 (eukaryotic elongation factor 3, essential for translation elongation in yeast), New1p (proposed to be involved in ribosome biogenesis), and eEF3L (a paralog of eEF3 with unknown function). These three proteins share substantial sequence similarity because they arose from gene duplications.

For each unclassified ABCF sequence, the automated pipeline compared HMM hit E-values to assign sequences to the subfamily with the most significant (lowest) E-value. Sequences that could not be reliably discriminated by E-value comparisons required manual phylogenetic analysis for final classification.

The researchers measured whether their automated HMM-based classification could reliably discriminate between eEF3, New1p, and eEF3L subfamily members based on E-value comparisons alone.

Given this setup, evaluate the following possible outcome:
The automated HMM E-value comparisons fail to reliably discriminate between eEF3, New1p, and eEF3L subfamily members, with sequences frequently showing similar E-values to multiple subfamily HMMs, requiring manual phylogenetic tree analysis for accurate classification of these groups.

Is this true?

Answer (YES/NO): YES